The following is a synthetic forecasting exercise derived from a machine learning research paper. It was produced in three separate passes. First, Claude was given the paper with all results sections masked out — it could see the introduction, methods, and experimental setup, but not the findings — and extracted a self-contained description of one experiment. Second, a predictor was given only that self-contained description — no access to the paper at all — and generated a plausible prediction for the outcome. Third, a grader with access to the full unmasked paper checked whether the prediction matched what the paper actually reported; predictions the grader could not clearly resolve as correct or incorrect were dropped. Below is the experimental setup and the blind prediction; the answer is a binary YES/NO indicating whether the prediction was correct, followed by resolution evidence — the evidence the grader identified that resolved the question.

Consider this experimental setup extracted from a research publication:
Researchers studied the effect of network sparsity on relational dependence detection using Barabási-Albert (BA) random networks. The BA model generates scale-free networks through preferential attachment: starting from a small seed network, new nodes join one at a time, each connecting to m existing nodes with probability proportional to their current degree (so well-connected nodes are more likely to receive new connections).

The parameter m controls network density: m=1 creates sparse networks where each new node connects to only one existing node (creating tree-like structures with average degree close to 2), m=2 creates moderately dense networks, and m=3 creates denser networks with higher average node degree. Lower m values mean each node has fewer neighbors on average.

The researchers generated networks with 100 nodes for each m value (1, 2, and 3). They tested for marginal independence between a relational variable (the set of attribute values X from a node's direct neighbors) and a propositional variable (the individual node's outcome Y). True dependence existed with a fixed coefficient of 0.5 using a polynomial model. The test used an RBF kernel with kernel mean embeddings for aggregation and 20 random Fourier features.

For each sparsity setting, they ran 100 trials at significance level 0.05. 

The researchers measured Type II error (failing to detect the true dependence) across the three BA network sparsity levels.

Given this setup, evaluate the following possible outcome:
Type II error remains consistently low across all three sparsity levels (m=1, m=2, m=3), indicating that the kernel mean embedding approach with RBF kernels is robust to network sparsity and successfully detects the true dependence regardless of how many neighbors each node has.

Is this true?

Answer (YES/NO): NO